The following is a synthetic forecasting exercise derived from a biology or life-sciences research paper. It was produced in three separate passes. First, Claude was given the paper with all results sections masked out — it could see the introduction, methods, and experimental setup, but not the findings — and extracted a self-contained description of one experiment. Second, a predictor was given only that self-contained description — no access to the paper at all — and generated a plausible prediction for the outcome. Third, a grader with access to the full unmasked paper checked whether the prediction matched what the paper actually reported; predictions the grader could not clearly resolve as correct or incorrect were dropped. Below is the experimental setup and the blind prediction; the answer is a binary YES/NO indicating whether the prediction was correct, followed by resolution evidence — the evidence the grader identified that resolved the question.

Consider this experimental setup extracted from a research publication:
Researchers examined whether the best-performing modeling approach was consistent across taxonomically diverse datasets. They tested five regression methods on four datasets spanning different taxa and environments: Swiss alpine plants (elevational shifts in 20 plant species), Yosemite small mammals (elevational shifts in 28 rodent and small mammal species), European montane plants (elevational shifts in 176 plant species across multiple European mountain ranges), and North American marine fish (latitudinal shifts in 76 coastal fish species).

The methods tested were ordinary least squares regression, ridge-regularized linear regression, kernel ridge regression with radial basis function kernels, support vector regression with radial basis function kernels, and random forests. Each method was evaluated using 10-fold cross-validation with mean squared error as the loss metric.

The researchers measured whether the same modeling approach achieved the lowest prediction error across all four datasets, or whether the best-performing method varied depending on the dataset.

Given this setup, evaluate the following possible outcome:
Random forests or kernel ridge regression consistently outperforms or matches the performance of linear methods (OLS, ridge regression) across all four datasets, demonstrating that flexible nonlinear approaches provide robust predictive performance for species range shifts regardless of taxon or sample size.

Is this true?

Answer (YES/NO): NO